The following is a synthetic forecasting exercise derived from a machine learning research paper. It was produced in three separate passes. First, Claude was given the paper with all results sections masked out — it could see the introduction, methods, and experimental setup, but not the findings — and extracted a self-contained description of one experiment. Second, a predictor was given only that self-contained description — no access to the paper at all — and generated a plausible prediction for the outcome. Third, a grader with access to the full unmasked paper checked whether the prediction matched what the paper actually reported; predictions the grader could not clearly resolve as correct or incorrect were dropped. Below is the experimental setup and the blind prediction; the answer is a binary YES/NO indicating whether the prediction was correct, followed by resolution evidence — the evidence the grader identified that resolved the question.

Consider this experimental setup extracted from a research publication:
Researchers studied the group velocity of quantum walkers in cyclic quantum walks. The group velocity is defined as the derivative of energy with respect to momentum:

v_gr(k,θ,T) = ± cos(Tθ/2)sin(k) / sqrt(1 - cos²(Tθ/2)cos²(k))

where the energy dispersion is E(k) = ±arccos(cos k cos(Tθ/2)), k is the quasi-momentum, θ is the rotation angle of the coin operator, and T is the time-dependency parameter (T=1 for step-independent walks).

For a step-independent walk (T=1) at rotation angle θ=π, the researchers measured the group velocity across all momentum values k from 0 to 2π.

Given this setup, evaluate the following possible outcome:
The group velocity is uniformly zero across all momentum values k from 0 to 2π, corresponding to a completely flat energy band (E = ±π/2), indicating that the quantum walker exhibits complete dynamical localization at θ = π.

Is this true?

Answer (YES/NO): NO